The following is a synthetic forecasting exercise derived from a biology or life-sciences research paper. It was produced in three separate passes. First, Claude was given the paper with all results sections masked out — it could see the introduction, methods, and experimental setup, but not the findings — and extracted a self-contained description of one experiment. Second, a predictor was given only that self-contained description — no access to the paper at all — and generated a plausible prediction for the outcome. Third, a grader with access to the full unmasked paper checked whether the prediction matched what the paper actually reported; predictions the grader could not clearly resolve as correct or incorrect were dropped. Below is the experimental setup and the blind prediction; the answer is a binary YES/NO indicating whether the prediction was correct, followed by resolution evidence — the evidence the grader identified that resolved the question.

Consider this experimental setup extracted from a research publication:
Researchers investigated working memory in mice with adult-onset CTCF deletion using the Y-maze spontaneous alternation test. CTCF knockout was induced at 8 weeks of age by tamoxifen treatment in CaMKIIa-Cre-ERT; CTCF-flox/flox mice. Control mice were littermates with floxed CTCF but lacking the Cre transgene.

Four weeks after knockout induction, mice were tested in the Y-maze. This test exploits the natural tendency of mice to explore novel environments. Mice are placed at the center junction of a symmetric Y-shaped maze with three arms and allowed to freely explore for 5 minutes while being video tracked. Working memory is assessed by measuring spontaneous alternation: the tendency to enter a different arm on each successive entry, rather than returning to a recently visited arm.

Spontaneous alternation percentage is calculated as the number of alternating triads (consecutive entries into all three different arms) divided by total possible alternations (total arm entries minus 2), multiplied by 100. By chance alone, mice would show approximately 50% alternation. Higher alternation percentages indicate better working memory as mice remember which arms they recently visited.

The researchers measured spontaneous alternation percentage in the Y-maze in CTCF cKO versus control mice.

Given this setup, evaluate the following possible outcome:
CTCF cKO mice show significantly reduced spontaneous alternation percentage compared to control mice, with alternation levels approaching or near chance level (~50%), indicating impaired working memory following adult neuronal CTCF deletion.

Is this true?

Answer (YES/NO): NO